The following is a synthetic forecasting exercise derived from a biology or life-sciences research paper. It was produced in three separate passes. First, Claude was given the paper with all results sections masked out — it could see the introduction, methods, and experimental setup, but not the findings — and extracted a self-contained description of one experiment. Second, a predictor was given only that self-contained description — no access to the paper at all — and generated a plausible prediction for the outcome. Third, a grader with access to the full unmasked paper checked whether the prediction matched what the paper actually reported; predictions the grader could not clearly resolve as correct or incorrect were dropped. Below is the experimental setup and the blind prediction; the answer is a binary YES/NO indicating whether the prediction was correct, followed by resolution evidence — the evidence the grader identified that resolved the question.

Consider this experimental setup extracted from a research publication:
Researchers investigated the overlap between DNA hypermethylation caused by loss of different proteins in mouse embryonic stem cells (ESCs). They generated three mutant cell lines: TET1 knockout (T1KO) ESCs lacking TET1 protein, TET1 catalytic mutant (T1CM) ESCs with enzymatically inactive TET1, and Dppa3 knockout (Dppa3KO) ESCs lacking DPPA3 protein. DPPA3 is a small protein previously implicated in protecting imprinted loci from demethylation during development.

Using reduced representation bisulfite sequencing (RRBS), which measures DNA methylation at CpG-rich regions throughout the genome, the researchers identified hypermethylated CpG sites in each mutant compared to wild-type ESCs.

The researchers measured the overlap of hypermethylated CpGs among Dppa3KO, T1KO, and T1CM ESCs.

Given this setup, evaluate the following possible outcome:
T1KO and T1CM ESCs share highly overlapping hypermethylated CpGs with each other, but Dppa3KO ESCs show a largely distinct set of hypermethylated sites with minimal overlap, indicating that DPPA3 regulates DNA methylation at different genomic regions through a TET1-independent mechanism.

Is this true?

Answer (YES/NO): NO